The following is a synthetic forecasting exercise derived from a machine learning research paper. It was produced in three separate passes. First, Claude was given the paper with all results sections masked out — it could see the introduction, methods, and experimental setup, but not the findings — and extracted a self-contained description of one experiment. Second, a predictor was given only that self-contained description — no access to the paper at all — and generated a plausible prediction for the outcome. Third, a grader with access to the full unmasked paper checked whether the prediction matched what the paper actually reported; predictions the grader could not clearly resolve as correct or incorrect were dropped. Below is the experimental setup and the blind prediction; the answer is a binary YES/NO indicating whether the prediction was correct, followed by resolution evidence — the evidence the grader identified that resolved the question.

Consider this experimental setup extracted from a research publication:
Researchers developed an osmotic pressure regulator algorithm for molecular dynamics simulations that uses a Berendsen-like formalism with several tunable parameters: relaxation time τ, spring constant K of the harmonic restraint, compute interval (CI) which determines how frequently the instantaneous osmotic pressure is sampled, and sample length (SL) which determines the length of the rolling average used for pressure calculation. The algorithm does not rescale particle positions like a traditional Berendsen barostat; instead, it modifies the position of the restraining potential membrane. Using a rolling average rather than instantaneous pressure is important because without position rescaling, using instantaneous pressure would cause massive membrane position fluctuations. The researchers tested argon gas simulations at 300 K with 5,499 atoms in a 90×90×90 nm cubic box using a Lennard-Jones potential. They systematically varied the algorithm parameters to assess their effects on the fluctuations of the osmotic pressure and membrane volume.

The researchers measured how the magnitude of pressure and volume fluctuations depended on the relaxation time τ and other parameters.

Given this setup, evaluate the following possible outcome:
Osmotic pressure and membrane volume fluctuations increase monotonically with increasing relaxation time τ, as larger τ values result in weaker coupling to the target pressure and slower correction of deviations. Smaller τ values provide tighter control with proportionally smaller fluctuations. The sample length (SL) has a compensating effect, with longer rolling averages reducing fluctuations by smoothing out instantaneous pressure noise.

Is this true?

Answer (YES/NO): NO